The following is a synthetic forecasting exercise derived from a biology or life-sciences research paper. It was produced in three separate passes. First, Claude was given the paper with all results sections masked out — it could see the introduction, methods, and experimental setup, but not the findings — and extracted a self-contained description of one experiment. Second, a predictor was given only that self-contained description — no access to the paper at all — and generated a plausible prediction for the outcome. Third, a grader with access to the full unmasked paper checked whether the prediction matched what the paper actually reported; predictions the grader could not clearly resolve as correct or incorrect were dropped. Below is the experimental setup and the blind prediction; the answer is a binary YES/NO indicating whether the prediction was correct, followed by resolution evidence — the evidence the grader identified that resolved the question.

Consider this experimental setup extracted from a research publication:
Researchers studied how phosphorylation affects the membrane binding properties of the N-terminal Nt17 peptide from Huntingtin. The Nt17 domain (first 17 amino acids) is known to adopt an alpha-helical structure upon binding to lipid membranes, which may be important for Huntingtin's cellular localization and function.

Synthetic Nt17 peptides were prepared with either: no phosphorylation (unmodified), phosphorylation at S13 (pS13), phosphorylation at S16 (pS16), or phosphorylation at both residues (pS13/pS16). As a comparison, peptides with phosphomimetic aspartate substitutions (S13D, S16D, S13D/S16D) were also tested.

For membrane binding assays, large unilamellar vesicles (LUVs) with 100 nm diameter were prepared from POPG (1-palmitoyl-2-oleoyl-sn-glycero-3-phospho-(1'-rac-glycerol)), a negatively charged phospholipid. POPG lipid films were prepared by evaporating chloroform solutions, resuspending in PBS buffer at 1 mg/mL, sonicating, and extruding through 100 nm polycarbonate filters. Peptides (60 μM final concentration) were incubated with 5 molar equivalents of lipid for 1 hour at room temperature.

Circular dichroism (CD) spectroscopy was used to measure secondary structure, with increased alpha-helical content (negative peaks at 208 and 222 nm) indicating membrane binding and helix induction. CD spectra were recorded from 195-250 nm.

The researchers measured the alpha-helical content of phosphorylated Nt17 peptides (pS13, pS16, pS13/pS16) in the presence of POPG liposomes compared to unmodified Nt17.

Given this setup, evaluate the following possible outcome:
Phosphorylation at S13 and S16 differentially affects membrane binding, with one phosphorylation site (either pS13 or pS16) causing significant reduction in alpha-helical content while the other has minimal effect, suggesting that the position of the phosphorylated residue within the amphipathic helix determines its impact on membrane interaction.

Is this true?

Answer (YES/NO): NO